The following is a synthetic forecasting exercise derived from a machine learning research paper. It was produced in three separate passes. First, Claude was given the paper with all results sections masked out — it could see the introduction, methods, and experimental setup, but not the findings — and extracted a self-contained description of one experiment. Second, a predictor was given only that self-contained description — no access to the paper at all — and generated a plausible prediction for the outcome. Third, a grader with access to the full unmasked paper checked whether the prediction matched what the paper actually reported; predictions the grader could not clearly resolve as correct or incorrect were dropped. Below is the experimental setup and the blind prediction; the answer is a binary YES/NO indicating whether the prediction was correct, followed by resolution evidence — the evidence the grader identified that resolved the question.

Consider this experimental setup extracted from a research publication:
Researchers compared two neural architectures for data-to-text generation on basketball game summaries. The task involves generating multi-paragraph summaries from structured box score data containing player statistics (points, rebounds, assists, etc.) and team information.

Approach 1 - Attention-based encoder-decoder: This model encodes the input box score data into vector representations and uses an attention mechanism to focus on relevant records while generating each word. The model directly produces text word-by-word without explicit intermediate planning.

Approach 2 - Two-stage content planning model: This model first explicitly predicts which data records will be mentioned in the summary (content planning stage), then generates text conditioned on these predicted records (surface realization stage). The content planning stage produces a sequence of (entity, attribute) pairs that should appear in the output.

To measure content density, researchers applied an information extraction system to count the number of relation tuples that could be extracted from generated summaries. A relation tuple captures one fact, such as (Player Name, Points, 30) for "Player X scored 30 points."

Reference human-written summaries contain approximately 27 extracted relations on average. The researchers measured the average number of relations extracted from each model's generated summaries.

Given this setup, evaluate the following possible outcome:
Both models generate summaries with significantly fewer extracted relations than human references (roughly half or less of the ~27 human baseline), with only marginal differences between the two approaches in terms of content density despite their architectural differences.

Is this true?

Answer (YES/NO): NO